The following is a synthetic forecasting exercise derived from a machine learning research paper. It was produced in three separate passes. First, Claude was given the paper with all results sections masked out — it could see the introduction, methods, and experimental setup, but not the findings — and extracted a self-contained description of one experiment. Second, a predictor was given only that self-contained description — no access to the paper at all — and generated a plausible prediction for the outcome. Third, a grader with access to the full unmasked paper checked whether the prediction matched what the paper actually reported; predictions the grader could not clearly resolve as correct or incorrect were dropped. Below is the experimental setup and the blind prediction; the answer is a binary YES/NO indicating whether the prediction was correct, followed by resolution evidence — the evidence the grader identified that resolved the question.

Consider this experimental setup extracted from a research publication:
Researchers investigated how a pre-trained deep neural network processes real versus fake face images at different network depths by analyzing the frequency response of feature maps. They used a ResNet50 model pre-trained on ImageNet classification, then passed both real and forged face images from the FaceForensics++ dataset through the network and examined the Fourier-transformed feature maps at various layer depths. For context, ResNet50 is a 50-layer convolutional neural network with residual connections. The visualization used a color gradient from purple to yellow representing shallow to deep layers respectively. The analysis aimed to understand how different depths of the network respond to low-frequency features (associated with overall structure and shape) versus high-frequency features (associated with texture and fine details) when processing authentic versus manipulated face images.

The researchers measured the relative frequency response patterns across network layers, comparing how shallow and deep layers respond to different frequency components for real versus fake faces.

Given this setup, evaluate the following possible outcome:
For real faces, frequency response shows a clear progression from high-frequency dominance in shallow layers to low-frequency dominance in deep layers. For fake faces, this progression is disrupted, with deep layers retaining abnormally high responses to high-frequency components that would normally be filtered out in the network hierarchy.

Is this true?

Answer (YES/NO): NO